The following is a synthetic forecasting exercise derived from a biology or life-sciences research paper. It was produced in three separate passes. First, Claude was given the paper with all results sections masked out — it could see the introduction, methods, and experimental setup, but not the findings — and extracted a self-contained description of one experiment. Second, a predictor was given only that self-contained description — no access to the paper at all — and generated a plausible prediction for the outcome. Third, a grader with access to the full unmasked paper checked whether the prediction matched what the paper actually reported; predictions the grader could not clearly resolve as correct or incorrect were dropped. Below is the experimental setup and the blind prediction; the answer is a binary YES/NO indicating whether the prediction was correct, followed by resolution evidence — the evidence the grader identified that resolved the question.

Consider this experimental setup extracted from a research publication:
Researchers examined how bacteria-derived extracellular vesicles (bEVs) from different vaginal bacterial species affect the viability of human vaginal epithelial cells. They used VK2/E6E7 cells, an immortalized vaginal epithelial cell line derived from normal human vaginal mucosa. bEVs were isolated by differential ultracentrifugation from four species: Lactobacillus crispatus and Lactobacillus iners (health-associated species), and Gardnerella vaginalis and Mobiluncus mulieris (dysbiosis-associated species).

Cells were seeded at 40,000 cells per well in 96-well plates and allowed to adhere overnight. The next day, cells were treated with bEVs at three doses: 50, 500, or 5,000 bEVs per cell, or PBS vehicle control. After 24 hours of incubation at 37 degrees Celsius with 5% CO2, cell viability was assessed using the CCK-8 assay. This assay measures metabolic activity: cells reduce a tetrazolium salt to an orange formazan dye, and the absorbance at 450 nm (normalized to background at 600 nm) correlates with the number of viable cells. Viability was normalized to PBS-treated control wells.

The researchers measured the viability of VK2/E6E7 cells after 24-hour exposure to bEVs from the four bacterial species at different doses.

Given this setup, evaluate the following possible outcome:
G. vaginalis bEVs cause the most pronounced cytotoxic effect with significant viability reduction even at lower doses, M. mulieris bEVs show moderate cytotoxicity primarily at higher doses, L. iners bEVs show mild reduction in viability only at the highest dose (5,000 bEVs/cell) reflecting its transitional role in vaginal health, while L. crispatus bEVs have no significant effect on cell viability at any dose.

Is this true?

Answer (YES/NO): NO